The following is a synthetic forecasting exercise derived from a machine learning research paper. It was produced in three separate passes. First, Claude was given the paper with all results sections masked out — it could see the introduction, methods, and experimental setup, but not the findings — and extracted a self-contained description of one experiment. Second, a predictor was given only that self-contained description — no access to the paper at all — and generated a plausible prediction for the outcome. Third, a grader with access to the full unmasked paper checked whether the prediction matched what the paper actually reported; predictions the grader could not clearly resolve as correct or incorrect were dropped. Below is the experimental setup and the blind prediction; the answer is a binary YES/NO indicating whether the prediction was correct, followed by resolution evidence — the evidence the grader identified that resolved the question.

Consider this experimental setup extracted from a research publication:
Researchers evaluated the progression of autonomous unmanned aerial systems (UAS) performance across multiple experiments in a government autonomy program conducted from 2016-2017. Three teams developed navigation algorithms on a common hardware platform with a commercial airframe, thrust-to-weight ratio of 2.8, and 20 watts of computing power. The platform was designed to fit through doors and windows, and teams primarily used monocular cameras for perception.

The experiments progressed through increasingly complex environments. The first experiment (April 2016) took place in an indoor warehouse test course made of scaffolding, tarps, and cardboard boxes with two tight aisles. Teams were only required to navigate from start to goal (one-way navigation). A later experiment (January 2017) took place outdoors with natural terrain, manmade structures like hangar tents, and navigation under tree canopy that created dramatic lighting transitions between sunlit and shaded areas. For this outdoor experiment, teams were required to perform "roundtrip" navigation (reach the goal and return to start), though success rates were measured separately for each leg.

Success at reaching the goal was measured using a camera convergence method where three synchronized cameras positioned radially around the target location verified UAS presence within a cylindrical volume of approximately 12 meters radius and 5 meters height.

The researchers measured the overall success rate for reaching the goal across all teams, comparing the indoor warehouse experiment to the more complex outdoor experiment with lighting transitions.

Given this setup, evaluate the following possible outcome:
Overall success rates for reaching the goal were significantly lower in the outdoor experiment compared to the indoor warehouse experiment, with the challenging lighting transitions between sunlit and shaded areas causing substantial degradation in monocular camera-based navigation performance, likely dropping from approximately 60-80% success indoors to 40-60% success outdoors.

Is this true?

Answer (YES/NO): NO